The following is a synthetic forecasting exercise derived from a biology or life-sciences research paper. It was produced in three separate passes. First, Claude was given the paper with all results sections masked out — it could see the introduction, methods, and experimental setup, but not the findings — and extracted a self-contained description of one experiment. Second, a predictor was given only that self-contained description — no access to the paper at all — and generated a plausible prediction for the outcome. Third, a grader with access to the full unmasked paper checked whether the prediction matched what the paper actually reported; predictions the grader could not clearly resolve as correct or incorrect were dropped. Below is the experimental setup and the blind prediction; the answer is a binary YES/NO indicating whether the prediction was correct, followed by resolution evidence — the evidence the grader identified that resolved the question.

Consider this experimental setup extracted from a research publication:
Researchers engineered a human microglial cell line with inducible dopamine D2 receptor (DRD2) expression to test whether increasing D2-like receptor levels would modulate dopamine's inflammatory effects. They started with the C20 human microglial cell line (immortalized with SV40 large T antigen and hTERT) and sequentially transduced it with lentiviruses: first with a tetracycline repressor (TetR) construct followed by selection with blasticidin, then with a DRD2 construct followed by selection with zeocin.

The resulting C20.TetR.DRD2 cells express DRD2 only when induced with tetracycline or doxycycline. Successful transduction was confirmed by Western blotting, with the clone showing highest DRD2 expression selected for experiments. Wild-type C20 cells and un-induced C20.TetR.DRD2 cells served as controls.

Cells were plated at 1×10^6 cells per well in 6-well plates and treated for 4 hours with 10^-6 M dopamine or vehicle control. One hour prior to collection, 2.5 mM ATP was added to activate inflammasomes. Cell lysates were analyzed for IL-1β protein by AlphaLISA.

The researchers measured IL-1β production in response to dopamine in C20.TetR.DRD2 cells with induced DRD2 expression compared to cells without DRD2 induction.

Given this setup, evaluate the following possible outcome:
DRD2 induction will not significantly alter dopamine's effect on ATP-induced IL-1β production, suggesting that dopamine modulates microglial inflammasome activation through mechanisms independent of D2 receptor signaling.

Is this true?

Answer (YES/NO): NO